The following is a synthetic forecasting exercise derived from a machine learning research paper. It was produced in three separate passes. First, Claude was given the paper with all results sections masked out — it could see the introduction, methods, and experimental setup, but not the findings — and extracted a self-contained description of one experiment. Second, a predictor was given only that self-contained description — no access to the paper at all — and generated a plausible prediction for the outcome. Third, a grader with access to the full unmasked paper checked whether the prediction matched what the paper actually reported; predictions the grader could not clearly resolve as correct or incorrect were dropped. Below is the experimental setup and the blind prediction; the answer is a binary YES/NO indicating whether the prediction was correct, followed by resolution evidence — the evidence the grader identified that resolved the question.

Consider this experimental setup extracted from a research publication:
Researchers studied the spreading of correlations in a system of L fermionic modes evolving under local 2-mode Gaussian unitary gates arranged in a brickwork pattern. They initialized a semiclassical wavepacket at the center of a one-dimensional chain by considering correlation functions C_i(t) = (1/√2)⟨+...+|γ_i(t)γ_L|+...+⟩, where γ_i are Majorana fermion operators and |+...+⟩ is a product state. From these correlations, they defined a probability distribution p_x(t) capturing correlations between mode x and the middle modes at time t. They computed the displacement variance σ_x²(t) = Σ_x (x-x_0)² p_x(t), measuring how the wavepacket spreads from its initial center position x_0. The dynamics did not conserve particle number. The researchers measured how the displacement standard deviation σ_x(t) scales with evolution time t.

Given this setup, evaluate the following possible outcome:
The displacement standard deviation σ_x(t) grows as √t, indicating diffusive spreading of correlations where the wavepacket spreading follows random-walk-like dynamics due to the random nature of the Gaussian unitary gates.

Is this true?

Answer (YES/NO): YES